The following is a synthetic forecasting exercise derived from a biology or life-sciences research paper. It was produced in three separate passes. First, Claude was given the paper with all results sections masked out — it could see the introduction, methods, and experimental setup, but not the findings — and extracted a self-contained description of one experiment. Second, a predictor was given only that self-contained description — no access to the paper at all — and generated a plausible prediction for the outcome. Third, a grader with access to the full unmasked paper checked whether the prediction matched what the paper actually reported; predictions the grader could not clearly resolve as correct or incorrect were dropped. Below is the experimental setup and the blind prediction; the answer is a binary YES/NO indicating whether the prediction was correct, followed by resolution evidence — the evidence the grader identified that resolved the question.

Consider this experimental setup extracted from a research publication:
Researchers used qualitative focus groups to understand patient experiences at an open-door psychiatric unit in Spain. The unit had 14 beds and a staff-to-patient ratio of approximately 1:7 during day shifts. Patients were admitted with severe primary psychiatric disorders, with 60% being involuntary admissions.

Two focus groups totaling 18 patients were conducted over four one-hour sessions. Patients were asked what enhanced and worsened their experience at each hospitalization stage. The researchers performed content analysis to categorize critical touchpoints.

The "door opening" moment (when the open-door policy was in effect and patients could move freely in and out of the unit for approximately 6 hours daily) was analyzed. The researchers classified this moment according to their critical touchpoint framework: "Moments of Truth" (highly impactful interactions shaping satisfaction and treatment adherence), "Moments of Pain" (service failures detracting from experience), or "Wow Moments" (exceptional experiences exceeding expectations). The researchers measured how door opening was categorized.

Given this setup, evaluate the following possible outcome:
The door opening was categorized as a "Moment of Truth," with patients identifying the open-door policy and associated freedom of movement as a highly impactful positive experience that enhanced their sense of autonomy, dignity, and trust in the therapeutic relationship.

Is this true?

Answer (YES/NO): YES